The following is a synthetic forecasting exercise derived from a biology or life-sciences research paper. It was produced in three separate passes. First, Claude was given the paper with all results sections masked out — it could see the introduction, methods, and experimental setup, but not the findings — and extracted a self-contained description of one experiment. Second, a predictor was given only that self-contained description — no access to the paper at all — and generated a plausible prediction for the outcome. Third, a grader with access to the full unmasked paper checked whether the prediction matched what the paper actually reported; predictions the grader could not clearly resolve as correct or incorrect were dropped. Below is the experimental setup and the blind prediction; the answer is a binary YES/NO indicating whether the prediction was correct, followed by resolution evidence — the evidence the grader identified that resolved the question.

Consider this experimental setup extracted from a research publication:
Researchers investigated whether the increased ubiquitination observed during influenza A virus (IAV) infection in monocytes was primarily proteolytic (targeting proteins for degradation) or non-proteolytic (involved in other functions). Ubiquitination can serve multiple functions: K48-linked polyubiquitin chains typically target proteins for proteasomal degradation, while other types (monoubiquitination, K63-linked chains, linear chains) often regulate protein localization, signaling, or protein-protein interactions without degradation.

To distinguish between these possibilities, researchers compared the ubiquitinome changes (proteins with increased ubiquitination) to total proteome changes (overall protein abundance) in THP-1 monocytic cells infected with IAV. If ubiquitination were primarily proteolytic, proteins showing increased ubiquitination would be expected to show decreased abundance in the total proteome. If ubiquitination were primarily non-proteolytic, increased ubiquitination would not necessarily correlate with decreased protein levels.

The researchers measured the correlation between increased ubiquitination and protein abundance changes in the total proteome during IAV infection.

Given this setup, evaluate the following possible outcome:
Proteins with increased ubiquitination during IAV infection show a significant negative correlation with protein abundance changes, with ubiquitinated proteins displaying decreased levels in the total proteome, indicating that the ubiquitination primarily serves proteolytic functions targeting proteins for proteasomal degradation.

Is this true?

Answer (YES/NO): NO